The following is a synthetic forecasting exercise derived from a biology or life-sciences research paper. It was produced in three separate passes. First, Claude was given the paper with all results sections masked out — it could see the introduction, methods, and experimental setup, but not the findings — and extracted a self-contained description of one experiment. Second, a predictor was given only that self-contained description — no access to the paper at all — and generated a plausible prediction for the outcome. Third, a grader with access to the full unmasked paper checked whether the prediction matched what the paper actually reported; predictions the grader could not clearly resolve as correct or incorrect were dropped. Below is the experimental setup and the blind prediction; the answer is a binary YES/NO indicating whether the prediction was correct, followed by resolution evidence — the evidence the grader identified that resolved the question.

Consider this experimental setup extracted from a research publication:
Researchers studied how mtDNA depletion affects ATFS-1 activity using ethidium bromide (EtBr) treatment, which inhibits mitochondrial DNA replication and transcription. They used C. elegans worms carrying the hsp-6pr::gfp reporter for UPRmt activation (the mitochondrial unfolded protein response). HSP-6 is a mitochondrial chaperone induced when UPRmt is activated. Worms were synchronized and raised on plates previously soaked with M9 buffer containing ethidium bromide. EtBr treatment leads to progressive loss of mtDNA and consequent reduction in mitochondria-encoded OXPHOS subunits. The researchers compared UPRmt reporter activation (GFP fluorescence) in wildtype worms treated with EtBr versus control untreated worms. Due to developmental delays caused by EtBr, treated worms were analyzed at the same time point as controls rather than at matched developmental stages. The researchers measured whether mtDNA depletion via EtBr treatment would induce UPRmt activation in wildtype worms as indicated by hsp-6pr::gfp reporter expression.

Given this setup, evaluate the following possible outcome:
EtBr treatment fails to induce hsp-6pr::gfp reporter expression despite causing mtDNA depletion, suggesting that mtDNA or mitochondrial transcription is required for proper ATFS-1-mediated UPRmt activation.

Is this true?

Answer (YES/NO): NO